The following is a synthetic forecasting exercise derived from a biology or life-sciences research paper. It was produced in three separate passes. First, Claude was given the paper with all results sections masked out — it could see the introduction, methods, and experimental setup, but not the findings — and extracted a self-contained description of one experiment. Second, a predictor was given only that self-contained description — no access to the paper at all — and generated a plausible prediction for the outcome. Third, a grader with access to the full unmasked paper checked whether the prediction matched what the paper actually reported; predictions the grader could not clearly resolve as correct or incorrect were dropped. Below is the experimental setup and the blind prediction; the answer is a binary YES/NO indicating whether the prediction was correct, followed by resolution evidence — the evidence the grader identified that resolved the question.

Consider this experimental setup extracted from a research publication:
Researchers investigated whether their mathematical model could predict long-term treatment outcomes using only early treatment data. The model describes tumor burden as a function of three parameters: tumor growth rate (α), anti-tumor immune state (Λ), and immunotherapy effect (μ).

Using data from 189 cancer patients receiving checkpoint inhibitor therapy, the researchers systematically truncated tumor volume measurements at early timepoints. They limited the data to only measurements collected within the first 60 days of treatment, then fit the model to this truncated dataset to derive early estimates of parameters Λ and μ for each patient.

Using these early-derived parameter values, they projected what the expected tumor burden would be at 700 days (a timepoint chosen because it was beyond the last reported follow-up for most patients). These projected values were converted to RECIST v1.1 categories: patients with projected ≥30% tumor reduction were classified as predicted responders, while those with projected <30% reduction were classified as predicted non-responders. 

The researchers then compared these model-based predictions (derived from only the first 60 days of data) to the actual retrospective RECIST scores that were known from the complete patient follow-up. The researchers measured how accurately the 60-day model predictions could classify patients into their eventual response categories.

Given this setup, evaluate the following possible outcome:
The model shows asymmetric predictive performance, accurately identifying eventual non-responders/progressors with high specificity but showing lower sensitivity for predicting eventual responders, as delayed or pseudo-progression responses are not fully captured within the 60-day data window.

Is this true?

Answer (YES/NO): NO